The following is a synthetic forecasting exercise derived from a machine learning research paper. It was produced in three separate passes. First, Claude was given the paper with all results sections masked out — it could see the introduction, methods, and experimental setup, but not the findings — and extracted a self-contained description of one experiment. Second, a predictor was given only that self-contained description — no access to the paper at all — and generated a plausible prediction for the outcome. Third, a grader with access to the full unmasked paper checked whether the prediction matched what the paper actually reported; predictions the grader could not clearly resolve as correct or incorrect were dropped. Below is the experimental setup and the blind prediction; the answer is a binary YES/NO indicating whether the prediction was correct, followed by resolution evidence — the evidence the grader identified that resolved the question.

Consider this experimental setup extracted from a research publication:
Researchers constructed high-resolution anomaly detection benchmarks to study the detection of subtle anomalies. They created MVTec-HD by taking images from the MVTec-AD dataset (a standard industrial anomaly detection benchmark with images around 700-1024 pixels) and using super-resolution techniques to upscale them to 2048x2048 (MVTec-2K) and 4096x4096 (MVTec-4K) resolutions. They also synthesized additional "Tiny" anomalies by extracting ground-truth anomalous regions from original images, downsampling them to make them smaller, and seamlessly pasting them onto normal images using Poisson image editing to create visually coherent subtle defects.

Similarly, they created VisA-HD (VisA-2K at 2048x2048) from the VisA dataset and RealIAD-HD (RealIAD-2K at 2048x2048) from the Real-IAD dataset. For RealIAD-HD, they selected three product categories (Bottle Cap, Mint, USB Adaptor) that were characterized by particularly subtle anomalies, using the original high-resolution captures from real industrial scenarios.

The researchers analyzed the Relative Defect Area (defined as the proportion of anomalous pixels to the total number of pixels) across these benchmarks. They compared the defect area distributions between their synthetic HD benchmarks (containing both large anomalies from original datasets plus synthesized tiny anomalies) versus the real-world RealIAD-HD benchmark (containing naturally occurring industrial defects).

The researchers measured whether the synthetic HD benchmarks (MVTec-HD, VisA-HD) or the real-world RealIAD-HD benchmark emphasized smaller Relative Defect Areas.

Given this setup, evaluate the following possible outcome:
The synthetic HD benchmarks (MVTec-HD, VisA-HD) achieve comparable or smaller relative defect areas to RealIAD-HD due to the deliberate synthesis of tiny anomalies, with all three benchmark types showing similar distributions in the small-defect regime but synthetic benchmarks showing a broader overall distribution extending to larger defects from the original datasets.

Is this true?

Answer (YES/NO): NO